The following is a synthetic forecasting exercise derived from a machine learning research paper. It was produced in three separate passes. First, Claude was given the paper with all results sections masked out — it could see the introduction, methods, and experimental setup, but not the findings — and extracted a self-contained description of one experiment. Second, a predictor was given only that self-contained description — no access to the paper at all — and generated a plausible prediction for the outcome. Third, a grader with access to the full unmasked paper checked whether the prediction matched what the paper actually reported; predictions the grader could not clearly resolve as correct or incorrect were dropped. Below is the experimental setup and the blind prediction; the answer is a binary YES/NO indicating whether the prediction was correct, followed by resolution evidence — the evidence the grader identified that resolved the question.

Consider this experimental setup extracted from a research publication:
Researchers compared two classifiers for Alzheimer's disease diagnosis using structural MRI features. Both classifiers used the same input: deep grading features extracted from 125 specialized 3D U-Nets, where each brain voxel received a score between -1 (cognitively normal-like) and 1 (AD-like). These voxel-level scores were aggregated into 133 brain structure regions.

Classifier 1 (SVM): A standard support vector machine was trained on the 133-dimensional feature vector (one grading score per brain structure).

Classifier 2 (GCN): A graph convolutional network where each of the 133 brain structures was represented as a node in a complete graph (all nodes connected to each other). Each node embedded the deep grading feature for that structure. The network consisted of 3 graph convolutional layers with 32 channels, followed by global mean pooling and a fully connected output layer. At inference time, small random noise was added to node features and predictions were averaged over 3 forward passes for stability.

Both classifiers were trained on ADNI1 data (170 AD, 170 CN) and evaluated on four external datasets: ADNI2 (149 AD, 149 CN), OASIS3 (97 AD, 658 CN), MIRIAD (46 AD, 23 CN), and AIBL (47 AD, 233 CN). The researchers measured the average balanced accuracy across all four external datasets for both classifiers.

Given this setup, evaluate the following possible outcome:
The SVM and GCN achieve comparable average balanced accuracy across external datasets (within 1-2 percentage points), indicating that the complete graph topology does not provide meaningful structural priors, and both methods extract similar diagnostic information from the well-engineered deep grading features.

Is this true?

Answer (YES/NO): NO